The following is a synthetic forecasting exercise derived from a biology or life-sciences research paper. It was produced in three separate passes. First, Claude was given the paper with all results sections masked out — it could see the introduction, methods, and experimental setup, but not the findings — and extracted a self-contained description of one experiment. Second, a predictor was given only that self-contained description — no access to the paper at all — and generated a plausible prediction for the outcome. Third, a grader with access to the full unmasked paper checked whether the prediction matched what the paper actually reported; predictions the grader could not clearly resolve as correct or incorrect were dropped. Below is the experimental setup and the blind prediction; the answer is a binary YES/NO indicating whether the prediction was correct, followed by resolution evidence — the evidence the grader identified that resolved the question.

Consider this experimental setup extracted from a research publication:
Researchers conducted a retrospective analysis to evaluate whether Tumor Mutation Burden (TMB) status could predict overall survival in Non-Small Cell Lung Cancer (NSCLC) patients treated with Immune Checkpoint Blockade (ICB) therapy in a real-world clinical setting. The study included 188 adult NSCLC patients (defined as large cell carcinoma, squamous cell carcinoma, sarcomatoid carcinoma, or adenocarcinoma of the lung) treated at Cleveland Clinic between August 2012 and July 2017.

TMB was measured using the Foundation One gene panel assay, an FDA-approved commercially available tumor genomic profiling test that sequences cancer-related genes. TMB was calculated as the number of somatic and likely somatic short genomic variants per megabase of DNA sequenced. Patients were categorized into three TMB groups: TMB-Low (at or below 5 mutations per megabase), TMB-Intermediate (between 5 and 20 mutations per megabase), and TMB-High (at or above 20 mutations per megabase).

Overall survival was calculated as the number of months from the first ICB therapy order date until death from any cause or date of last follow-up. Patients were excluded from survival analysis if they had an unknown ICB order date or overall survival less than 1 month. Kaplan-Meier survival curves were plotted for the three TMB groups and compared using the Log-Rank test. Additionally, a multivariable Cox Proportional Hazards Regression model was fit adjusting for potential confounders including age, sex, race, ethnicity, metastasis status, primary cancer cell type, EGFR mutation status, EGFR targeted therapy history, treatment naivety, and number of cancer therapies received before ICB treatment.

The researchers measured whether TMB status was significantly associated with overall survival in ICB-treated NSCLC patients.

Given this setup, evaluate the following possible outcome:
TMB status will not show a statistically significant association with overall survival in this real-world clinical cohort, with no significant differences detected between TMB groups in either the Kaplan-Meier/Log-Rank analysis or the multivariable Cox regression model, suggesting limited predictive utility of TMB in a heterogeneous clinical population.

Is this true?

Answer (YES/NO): YES